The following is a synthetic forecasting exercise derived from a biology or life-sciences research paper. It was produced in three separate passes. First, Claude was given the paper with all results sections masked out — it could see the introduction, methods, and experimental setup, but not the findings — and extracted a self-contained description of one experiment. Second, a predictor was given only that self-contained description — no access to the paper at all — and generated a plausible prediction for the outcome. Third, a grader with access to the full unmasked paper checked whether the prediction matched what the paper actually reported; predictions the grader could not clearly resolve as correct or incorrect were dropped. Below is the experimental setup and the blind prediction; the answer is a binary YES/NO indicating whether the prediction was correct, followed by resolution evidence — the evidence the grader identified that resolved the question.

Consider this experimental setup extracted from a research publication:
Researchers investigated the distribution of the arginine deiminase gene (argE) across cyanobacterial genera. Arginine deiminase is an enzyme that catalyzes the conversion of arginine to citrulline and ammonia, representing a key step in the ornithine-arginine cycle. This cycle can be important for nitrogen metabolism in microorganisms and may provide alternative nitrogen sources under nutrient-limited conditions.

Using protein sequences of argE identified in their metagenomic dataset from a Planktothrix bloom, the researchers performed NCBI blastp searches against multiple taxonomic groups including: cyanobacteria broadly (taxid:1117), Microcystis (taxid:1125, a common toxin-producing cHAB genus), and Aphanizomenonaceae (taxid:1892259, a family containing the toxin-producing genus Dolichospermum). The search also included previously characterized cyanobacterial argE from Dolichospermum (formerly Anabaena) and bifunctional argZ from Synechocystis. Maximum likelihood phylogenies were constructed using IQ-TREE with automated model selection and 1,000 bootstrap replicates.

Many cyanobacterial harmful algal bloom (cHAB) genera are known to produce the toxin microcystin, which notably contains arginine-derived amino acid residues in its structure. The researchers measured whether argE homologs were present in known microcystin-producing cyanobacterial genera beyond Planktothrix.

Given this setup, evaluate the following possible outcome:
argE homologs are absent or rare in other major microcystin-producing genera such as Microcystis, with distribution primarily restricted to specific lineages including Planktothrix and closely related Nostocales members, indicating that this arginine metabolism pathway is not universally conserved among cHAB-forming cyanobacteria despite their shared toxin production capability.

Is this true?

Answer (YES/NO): NO